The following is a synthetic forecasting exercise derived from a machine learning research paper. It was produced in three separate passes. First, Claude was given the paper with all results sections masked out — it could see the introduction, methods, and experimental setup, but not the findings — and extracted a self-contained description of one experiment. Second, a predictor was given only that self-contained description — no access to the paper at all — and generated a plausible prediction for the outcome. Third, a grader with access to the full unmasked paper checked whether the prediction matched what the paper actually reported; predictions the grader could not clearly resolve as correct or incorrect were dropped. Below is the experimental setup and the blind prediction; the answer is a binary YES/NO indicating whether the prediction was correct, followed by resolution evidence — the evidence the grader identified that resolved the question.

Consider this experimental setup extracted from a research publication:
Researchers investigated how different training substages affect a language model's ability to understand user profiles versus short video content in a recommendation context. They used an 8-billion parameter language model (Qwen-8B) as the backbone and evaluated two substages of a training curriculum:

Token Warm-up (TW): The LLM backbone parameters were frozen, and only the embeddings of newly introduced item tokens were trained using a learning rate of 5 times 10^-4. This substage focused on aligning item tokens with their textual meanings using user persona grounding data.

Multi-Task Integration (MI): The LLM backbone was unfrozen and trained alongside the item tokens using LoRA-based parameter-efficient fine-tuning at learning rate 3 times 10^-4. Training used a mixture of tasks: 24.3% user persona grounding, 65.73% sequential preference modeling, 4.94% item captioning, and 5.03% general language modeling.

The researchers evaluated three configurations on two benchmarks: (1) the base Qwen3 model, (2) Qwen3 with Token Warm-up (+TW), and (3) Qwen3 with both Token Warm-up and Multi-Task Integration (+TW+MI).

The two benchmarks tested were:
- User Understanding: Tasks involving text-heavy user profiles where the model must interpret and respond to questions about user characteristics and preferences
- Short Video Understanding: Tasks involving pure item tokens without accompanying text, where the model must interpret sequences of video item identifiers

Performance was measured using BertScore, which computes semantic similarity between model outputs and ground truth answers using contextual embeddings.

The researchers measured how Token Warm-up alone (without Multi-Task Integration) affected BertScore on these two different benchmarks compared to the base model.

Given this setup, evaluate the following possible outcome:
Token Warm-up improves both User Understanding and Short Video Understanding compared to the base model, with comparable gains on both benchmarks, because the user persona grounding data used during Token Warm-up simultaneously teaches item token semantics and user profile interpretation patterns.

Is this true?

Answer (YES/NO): NO